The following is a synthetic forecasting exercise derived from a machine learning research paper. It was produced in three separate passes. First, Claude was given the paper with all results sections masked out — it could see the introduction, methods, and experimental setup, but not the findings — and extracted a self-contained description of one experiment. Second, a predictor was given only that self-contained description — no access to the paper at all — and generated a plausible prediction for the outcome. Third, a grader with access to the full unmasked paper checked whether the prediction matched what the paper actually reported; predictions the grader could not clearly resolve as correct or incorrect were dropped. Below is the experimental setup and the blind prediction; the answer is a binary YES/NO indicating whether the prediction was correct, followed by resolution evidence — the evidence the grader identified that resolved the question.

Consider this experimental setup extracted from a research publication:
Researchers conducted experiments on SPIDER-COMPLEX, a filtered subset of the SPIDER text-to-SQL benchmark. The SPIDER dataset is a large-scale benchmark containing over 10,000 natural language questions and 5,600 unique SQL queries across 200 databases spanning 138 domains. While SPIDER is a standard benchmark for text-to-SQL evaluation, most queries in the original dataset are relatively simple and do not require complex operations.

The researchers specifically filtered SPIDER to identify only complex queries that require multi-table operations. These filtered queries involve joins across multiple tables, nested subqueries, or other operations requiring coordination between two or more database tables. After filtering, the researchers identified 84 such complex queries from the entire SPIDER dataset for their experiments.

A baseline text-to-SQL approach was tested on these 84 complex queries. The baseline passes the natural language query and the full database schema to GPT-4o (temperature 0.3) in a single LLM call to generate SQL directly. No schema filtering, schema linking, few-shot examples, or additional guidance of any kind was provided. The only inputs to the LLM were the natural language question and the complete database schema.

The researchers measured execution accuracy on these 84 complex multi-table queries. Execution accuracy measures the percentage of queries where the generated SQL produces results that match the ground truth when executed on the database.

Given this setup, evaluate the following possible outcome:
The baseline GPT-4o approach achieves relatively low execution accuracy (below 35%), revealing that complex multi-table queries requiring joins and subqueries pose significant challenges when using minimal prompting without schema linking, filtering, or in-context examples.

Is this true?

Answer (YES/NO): NO